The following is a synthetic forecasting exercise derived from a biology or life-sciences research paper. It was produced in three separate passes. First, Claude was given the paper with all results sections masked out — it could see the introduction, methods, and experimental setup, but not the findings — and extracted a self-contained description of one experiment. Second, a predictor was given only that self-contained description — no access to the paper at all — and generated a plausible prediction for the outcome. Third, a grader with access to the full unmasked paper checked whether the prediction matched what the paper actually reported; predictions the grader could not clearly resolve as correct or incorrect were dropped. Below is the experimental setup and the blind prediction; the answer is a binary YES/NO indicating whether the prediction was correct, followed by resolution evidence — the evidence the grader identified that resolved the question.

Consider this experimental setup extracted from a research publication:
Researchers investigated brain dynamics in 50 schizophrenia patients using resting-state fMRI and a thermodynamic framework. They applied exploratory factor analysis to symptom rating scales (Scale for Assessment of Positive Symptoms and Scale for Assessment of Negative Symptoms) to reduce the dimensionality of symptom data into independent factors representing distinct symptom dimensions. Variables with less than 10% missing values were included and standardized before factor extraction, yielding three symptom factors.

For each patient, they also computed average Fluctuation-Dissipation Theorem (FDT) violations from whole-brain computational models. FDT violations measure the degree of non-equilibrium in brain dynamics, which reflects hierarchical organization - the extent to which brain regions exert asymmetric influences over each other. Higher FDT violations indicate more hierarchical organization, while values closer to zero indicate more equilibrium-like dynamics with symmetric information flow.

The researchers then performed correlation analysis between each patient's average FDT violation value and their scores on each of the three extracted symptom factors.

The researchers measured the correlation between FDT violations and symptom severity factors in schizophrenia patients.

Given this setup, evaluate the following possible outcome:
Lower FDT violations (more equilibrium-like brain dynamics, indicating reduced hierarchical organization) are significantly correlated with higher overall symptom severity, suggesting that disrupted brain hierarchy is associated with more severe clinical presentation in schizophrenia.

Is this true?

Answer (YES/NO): NO